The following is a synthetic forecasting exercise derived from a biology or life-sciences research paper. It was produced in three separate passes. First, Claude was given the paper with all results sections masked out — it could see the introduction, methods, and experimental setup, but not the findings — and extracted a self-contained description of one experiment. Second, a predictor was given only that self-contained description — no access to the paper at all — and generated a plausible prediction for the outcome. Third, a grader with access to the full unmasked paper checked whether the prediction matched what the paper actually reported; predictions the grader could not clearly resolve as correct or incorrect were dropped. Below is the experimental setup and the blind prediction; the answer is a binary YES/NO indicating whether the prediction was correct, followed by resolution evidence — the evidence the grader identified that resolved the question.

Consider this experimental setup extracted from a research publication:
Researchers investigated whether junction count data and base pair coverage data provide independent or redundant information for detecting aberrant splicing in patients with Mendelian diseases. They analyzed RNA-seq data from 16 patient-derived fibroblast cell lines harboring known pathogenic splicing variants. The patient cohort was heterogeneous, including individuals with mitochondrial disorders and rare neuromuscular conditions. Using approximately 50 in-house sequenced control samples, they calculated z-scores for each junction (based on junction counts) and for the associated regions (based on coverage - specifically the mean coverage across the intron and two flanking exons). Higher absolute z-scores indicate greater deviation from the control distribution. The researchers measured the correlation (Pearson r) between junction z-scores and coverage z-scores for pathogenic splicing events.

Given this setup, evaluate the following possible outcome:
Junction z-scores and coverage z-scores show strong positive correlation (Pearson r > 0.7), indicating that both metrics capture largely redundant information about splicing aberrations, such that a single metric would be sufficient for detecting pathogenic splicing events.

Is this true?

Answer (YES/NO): NO